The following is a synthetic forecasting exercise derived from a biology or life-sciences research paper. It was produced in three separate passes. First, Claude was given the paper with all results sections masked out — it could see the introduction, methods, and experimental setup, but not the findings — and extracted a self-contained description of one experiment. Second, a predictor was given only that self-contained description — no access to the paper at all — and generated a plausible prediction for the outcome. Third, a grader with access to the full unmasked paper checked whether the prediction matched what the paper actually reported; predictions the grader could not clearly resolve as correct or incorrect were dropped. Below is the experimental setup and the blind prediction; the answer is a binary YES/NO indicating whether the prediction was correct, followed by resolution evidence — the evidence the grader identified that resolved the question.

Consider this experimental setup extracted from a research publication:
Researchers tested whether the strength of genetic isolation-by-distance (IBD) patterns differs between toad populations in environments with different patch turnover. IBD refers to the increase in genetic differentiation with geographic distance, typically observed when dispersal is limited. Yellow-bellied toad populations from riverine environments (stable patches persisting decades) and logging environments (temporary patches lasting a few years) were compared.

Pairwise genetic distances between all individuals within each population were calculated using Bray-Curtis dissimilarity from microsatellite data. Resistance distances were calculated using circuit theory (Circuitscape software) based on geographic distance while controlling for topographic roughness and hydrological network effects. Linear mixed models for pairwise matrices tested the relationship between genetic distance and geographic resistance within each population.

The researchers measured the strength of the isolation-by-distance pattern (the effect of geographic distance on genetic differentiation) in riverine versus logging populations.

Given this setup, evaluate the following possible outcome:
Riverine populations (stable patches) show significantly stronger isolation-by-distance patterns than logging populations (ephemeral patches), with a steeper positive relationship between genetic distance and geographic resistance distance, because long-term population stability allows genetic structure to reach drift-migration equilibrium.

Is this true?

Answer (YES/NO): YES